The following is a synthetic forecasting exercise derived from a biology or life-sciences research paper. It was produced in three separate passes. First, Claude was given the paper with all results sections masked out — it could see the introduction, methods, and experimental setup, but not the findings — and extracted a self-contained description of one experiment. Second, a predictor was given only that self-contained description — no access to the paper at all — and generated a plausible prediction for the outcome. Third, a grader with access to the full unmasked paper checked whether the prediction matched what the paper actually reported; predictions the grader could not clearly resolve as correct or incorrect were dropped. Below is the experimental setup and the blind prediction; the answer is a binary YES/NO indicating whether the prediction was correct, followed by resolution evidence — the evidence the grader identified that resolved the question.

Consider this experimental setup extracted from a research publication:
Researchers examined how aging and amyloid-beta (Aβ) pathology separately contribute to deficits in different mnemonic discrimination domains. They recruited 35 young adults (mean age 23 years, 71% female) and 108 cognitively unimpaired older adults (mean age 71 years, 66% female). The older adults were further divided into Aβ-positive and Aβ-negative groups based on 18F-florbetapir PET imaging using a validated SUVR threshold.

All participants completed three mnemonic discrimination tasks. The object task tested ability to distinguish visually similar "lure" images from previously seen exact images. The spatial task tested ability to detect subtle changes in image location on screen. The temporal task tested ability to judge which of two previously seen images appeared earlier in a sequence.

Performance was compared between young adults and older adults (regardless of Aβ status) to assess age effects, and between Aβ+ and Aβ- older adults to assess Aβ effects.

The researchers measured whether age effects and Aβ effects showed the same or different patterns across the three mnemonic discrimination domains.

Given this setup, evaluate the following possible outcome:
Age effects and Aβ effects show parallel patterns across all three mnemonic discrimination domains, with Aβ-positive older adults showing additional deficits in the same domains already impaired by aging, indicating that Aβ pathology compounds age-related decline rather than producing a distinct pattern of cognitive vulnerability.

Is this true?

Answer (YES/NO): NO